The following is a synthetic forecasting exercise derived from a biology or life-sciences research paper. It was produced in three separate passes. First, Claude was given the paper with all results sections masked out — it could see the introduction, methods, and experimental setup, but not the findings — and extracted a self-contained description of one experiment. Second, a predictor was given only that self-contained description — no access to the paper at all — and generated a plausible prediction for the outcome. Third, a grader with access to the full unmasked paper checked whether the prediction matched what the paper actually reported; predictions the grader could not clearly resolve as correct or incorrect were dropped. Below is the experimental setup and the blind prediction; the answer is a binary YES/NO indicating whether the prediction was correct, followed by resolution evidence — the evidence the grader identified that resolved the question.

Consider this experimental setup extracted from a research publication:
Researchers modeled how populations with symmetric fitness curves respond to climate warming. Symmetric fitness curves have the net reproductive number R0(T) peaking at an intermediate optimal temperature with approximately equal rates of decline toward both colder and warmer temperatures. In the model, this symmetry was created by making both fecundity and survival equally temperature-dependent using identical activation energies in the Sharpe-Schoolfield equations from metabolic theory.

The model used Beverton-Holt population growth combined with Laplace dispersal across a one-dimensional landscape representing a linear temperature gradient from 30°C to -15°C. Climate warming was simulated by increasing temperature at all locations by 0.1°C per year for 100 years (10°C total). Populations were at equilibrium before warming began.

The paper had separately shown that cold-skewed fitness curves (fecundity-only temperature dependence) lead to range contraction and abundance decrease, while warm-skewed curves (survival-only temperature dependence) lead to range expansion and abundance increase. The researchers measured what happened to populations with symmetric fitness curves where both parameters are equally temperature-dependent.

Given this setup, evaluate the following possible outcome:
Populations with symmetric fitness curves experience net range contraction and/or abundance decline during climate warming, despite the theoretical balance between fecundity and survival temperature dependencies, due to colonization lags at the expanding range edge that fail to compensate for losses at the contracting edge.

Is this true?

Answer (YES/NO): YES